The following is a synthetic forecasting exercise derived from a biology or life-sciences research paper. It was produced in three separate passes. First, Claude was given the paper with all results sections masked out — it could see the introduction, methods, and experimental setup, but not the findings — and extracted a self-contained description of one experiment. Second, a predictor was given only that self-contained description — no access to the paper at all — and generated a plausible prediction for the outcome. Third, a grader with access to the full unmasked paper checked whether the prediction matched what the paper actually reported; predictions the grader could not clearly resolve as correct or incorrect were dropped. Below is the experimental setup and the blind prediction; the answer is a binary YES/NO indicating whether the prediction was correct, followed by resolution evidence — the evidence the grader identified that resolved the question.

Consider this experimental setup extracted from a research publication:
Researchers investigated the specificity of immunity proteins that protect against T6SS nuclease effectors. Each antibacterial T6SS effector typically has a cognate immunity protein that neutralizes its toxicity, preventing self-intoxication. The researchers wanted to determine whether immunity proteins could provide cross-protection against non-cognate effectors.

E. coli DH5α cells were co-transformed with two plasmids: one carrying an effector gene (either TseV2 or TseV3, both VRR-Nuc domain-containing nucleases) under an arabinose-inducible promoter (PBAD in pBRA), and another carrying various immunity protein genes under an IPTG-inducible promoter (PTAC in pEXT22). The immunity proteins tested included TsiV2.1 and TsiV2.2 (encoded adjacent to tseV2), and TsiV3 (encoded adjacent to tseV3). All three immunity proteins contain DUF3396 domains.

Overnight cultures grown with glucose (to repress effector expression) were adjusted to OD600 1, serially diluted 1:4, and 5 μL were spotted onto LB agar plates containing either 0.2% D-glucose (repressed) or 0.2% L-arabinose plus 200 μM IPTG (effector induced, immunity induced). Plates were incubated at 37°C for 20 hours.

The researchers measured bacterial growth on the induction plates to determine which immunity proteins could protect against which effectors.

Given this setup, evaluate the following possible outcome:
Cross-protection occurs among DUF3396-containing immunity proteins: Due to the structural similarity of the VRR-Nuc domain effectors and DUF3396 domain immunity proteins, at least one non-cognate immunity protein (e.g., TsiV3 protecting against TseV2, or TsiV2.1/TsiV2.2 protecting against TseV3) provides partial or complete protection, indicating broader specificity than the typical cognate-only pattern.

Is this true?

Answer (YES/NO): NO